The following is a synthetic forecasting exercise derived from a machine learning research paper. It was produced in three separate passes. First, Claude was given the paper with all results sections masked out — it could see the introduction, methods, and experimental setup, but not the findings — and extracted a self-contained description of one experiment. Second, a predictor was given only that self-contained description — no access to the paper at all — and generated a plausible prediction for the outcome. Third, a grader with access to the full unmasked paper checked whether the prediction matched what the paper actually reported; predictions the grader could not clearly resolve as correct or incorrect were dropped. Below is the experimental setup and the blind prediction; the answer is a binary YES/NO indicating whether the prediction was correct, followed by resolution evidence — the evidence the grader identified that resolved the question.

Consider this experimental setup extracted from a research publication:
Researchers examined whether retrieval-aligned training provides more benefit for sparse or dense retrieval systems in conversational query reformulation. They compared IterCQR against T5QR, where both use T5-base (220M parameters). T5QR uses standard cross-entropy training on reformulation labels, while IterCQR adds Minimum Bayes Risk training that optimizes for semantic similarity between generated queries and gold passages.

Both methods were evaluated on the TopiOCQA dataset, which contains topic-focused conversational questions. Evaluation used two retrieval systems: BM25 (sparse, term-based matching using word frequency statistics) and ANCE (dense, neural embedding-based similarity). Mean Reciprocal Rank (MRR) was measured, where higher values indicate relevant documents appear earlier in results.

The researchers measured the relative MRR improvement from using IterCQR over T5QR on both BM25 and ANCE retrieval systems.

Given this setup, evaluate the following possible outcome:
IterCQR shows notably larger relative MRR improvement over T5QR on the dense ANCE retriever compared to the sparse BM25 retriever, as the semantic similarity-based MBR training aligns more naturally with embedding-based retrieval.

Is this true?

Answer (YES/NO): NO